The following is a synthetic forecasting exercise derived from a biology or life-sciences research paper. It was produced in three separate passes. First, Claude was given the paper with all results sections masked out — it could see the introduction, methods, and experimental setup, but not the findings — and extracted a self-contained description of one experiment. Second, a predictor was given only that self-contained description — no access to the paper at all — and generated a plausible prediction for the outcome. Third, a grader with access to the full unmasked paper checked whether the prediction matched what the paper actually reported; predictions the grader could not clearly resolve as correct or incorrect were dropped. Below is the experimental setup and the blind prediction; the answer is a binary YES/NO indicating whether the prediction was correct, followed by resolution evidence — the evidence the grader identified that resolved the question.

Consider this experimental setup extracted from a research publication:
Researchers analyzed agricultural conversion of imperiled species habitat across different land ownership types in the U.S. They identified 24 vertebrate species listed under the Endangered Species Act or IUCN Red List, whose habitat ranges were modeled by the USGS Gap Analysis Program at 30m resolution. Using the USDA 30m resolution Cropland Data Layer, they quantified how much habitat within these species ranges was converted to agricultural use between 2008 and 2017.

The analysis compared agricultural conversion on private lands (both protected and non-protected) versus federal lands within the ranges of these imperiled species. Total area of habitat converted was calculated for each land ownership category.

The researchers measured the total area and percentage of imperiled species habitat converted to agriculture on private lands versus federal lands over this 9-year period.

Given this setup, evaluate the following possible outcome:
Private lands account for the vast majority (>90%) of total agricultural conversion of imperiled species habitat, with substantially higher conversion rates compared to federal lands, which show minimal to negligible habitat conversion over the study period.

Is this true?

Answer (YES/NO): YES